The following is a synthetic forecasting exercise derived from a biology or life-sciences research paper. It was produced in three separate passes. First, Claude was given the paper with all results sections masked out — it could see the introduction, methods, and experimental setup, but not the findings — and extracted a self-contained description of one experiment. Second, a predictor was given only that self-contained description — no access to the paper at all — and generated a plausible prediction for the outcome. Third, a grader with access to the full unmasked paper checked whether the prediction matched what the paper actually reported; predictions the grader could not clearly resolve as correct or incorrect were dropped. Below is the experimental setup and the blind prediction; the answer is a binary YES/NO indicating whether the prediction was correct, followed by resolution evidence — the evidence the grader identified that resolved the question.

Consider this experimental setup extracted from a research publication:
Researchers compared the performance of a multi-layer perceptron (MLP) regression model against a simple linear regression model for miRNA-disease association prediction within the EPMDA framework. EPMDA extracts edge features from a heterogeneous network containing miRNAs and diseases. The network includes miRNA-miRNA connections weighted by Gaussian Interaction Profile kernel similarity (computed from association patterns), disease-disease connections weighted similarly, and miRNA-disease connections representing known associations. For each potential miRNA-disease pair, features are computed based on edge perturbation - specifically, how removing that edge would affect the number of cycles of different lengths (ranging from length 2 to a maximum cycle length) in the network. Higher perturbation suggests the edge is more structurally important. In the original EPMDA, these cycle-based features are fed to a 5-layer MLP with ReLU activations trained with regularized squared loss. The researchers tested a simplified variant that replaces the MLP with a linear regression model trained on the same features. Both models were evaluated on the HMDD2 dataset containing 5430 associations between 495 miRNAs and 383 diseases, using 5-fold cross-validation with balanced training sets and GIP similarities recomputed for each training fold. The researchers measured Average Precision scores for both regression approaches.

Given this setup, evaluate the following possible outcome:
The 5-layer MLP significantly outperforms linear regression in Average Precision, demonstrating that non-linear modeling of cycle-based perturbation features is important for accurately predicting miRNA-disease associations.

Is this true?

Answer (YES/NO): NO